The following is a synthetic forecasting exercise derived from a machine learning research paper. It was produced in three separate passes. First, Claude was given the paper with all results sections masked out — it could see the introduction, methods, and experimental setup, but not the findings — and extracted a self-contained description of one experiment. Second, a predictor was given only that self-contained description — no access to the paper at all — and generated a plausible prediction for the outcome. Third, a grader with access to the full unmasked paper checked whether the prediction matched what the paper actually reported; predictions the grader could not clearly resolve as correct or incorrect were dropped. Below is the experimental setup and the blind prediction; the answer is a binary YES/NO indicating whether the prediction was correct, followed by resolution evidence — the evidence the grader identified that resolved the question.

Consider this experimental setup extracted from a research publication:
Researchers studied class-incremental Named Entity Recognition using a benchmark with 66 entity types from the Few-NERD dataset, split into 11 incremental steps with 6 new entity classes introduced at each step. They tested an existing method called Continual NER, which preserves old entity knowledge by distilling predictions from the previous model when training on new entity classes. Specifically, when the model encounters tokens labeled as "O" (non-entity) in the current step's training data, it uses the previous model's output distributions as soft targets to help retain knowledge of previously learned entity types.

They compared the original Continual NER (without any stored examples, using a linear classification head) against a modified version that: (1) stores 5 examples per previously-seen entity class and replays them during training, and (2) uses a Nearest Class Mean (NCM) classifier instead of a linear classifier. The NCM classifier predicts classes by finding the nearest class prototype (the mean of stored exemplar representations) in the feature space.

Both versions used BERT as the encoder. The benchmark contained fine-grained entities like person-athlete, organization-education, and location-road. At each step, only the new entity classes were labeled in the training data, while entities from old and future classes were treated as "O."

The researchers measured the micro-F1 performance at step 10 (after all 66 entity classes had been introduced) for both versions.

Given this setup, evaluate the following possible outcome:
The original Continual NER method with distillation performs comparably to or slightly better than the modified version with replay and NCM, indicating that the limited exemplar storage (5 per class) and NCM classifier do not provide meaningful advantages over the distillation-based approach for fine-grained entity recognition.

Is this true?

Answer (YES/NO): NO